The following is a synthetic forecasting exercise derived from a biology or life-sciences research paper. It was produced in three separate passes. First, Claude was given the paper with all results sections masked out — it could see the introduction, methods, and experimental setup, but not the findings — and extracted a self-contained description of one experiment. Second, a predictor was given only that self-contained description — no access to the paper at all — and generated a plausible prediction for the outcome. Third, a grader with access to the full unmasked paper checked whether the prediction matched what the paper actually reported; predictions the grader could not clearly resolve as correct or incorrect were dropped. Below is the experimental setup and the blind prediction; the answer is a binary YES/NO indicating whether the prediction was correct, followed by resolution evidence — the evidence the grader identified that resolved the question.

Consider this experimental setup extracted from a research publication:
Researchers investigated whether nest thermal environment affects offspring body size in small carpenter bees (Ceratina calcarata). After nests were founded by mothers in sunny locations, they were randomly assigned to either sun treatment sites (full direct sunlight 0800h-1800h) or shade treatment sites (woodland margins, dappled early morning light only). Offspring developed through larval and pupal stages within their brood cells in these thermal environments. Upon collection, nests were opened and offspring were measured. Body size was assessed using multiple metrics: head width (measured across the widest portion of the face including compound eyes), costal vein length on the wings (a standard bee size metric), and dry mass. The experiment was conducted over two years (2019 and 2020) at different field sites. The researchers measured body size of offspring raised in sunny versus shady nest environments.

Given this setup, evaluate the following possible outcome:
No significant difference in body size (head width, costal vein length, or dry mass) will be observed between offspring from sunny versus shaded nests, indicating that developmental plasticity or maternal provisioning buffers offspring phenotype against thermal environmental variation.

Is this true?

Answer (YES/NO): NO